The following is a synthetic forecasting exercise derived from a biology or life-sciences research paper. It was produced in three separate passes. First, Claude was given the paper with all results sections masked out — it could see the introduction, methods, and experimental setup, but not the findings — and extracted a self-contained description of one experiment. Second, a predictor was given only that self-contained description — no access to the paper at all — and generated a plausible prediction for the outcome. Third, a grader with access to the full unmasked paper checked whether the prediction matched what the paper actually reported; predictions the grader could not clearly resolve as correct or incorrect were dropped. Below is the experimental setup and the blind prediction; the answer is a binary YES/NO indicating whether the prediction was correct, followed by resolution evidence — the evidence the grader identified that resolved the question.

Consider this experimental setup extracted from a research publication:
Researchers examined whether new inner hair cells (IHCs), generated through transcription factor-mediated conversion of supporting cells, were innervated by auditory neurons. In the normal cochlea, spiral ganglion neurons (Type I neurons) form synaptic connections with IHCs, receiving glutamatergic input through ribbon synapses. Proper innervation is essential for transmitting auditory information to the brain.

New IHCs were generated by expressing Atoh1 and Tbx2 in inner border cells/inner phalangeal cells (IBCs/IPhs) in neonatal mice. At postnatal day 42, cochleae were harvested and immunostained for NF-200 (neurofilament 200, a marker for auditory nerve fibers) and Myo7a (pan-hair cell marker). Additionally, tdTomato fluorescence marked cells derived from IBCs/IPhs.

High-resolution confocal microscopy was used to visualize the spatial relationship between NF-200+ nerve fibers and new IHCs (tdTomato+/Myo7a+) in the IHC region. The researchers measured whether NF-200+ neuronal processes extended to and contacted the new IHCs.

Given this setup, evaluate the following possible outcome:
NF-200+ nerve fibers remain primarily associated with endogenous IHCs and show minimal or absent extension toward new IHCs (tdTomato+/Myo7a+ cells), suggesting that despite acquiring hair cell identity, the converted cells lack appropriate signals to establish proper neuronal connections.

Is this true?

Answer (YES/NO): NO